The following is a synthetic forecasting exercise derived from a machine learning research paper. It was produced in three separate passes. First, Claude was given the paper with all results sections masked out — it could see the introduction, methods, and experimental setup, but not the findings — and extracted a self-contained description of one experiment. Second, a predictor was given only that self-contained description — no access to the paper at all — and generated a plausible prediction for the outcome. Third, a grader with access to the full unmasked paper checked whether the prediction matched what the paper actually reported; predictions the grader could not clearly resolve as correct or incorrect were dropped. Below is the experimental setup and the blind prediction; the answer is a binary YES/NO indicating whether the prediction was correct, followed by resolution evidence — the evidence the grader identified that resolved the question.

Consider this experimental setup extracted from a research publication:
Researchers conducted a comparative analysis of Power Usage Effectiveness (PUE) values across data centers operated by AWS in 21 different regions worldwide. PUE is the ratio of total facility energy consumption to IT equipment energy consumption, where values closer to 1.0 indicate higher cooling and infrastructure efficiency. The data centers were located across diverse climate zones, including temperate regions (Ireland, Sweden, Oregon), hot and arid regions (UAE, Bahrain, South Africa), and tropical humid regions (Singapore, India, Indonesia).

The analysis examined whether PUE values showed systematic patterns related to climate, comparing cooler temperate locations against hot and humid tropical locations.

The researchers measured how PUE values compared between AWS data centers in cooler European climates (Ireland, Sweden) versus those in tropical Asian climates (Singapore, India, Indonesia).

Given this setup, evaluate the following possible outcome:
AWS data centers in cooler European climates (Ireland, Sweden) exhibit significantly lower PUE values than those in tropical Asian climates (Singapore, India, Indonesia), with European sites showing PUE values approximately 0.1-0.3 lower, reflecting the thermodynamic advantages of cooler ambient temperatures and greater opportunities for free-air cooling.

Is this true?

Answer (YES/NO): NO